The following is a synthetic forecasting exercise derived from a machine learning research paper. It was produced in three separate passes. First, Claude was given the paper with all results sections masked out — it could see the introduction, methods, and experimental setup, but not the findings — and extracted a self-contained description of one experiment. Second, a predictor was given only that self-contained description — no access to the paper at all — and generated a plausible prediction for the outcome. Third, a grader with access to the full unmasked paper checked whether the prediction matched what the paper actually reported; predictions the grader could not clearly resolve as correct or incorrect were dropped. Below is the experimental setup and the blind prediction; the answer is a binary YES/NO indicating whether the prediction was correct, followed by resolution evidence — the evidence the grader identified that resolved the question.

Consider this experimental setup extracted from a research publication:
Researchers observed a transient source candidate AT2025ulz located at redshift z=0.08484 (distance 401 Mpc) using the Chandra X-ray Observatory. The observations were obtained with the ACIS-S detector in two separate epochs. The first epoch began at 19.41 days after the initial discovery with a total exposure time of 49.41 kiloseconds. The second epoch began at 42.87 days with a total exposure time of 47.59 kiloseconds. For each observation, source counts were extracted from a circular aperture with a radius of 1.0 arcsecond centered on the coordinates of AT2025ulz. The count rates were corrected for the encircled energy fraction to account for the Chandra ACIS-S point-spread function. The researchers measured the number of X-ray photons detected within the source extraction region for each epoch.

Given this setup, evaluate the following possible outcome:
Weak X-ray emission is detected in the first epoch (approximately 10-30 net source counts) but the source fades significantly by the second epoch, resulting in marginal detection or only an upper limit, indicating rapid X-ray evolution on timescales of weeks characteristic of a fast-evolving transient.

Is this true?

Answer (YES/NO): NO